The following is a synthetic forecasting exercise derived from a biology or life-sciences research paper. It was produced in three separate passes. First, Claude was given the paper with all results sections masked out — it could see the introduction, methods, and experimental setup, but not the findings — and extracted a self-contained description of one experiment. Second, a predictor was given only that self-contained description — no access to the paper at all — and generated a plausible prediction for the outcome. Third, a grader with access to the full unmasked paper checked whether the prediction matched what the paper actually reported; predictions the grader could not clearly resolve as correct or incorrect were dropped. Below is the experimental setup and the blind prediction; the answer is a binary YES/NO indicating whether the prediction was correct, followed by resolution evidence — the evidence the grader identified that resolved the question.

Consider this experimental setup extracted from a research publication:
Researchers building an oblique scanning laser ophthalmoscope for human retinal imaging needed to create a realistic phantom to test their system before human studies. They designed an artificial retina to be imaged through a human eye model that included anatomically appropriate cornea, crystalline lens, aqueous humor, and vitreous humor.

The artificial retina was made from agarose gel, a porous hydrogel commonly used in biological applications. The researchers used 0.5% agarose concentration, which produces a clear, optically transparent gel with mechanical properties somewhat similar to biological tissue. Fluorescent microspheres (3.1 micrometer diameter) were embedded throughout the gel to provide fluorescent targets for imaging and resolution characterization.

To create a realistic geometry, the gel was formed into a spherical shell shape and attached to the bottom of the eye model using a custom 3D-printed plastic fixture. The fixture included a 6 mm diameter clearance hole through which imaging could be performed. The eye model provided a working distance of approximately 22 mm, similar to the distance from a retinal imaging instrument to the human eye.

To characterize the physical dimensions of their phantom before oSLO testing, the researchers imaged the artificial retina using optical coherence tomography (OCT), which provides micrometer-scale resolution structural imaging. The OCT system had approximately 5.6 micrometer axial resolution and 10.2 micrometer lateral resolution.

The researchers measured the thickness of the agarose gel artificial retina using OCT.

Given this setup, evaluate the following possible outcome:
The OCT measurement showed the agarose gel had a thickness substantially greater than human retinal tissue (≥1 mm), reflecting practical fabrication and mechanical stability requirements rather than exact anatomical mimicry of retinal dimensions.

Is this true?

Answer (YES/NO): NO